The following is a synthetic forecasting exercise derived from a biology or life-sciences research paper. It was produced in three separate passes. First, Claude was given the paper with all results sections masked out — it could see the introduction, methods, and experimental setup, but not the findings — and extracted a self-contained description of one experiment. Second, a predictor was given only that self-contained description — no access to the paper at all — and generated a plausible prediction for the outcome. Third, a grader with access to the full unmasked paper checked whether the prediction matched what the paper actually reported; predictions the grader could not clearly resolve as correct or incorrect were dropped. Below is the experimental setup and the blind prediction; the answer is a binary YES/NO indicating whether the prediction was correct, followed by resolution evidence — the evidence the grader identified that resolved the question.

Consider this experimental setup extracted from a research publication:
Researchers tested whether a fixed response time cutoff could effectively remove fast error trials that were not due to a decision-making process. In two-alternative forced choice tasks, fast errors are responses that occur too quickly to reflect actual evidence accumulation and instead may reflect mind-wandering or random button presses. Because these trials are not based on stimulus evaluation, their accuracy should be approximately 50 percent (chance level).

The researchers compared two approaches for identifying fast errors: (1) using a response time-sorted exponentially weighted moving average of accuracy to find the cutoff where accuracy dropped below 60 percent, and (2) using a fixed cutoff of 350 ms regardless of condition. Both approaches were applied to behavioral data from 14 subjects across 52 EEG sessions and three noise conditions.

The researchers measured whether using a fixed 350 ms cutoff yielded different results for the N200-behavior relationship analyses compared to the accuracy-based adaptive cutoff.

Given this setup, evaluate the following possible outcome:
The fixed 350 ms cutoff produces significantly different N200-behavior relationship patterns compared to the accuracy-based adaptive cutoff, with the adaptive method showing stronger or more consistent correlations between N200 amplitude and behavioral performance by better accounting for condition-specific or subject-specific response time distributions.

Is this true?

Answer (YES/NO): NO